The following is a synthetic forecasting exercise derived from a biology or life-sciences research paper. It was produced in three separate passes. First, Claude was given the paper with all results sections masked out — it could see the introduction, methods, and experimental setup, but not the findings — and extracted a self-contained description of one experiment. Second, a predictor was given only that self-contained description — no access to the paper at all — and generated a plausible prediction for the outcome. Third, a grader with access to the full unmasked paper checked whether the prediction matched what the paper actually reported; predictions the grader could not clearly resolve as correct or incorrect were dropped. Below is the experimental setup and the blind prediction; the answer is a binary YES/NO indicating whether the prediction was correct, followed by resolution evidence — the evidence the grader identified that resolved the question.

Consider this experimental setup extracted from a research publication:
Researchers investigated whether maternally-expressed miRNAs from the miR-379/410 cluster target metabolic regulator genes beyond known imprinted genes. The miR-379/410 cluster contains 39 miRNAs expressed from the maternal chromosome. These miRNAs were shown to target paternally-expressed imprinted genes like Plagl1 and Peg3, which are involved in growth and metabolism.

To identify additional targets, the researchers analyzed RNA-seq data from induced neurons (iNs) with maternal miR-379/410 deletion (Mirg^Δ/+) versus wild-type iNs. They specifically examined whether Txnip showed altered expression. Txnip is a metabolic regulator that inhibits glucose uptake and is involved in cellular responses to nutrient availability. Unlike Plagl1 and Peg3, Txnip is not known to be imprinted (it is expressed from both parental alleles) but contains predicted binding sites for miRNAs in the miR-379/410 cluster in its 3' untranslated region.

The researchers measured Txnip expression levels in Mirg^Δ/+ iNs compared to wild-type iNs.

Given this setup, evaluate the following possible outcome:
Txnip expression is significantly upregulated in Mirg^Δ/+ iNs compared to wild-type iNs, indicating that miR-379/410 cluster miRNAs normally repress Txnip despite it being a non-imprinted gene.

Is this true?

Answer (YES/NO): YES